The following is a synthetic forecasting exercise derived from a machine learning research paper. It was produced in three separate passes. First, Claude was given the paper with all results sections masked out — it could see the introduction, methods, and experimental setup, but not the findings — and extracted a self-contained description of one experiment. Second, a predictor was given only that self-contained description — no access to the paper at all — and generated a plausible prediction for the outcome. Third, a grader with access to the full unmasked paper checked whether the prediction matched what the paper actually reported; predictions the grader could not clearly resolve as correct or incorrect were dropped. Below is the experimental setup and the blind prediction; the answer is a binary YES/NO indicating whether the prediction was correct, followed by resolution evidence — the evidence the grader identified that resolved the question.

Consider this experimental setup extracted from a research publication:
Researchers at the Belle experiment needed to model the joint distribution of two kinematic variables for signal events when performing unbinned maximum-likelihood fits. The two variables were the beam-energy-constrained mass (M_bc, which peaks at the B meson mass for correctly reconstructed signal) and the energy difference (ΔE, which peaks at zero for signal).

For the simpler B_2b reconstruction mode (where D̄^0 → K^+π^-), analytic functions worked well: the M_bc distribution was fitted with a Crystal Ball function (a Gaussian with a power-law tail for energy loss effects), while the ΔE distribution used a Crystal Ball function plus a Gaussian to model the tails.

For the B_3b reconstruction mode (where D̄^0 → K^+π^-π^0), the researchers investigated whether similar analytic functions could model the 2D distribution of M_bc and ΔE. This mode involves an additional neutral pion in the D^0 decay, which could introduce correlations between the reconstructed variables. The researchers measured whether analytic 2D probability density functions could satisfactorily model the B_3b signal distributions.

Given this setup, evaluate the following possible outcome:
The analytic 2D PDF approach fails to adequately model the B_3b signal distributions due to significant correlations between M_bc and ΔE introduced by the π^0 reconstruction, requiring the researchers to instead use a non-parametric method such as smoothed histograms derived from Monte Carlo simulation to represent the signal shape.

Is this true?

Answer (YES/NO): YES